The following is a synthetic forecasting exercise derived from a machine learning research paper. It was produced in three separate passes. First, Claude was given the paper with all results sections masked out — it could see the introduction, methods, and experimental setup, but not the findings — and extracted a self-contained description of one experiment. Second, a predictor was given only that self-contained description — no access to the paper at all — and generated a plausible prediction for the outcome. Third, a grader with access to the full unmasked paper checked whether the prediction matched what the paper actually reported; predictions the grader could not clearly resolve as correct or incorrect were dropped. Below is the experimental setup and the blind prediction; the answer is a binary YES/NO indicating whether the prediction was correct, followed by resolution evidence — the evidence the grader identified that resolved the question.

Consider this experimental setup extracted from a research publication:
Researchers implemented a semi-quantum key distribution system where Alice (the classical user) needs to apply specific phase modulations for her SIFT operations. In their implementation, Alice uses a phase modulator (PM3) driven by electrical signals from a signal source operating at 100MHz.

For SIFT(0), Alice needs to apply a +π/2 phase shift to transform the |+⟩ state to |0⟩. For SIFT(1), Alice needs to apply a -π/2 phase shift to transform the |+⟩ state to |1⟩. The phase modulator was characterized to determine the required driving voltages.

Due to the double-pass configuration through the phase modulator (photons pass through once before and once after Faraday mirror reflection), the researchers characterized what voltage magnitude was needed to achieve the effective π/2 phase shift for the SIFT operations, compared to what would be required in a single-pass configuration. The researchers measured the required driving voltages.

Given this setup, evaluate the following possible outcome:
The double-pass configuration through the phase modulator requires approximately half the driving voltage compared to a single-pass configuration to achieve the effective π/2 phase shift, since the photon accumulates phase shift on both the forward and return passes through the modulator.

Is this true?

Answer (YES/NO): YES